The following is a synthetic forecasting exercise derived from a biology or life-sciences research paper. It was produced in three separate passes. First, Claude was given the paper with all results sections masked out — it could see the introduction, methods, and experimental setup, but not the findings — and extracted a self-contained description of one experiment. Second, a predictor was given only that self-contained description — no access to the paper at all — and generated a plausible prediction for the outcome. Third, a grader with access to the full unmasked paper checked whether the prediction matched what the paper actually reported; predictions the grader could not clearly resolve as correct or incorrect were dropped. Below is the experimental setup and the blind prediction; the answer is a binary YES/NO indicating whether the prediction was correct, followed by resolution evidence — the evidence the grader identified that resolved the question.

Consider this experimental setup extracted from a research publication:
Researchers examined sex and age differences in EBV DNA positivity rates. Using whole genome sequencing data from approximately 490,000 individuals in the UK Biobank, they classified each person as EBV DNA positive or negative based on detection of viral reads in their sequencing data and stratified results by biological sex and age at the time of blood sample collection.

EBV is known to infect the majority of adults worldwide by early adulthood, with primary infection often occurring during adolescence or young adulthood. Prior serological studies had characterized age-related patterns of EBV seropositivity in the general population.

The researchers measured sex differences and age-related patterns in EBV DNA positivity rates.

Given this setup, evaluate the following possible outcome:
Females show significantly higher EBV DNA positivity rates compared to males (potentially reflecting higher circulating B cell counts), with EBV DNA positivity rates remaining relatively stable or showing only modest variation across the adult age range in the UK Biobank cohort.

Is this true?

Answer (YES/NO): NO